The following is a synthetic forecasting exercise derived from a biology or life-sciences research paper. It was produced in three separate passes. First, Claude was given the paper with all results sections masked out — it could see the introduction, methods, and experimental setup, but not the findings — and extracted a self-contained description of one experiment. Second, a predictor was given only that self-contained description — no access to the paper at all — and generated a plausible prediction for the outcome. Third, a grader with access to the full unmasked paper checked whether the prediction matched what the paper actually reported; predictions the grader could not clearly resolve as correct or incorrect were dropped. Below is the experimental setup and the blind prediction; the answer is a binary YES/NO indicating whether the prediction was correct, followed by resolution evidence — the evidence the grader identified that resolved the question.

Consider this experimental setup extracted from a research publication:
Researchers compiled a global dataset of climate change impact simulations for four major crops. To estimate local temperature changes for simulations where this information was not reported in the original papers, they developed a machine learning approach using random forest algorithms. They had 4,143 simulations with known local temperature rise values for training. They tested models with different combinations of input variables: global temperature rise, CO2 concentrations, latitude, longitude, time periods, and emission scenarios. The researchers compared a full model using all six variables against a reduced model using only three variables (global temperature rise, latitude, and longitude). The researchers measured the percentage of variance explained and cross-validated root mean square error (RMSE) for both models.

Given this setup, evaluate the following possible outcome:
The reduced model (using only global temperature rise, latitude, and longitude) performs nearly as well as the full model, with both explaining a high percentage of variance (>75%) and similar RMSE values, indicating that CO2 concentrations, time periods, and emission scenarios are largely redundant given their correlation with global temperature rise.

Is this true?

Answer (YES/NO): YES